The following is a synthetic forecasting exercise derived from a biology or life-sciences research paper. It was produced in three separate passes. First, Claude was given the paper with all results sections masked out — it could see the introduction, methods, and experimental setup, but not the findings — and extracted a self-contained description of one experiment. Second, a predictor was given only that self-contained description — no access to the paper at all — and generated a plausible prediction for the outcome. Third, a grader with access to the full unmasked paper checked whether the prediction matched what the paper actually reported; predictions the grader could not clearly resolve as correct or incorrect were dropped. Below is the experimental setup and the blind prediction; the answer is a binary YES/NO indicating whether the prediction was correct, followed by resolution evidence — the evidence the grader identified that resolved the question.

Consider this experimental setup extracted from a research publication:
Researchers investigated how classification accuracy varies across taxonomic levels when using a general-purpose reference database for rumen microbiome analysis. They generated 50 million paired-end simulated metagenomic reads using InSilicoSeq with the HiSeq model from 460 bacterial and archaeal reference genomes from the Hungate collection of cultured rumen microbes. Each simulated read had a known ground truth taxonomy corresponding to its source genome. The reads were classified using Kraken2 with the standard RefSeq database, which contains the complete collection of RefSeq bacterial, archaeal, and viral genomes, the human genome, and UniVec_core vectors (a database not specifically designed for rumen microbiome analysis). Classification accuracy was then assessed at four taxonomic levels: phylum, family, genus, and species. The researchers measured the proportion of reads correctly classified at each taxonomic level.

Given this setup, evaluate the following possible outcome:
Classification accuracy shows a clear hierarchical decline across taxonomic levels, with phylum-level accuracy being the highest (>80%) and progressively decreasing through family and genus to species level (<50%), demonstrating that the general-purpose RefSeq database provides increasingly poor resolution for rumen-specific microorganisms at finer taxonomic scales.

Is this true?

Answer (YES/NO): NO